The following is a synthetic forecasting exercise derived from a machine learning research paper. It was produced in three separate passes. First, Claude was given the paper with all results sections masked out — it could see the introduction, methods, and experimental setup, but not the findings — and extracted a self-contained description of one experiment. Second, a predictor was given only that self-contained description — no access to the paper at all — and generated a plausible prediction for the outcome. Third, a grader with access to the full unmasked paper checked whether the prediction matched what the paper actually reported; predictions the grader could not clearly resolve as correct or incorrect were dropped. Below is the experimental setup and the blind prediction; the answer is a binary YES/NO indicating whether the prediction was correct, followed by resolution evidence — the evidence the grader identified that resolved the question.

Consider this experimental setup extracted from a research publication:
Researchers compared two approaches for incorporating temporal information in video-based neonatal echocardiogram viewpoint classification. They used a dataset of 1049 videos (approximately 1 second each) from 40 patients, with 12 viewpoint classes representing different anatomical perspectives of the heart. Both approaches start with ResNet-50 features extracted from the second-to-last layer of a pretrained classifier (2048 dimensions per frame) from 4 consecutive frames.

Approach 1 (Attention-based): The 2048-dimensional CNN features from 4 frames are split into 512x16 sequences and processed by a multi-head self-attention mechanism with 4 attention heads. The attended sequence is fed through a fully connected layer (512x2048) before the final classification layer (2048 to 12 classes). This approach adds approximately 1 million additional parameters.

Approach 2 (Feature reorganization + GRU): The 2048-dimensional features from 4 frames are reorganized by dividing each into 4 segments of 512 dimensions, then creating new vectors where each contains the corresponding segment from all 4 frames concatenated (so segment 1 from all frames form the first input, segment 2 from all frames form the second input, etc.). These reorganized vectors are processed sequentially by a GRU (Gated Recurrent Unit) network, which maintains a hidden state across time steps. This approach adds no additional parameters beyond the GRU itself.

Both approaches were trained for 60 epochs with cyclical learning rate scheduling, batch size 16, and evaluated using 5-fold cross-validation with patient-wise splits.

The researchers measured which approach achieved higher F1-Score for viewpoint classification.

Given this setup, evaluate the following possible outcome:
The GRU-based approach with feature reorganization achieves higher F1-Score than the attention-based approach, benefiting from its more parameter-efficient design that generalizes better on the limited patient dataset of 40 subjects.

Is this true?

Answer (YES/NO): YES